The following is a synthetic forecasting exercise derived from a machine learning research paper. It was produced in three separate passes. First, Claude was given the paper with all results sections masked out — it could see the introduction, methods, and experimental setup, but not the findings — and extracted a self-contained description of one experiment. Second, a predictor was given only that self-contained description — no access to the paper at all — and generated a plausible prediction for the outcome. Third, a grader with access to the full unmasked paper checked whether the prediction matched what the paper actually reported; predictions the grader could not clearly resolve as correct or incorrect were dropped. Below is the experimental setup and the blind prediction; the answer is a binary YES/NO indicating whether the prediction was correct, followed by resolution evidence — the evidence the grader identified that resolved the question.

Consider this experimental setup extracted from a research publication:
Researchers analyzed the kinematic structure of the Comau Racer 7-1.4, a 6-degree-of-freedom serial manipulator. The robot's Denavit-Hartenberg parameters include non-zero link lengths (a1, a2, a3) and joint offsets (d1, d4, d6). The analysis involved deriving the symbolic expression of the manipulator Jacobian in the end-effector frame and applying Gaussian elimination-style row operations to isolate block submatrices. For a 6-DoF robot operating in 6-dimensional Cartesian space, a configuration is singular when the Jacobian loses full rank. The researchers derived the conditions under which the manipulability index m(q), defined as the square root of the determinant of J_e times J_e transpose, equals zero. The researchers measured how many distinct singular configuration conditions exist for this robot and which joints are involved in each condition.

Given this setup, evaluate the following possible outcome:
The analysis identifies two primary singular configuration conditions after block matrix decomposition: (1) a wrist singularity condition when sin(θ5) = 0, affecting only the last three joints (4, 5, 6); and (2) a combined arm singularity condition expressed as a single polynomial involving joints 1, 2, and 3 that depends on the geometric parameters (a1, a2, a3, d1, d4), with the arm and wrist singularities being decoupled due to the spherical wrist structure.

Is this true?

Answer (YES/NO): NO